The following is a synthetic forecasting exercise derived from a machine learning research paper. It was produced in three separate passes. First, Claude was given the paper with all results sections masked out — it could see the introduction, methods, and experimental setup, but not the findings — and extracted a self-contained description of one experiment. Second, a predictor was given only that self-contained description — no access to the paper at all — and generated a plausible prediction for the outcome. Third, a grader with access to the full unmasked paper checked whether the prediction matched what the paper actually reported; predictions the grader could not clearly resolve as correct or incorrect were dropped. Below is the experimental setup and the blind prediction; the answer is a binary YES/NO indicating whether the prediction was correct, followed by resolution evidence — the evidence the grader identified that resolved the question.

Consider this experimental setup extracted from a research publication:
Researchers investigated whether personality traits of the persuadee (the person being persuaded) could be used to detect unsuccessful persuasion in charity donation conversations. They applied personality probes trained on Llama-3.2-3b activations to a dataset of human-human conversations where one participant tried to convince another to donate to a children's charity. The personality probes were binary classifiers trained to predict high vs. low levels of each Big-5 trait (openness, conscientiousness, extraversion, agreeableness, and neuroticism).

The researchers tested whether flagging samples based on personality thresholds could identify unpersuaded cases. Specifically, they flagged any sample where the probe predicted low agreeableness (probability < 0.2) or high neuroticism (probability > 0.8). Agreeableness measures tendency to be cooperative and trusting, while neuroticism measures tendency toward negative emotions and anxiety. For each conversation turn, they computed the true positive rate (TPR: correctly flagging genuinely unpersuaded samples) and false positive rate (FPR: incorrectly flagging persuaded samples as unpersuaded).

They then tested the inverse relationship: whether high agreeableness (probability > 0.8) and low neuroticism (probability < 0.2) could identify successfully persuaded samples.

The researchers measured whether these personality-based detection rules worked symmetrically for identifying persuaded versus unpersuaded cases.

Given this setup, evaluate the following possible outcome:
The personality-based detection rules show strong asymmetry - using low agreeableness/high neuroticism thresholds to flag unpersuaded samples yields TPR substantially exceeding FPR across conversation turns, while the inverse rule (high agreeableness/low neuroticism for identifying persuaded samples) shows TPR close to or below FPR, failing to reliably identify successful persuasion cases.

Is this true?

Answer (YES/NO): YES